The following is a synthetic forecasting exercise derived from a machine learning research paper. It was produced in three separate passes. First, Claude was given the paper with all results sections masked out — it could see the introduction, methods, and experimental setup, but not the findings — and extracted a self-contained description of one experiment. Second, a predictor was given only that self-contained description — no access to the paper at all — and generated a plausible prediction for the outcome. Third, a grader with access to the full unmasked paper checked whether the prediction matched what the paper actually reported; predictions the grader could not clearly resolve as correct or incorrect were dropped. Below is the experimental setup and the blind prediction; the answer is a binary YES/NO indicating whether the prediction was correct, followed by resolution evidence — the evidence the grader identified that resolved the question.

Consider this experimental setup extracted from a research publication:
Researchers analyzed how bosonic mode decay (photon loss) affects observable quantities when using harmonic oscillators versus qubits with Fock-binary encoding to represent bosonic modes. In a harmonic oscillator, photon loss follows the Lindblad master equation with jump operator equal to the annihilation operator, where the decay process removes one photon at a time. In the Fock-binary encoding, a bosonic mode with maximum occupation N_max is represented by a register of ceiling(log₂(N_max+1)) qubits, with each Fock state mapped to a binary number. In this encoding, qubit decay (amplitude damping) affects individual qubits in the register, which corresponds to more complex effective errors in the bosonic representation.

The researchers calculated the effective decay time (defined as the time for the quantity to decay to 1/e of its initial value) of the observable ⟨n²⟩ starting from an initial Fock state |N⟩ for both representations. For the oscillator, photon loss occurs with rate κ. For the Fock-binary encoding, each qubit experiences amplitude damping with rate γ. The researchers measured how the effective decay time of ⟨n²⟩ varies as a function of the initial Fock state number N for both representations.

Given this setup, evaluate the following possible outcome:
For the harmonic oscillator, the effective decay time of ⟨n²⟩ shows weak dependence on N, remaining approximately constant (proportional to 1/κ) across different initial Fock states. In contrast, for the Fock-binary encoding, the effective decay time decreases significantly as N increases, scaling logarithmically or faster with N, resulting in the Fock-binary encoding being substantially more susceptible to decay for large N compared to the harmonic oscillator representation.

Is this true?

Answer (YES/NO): NO